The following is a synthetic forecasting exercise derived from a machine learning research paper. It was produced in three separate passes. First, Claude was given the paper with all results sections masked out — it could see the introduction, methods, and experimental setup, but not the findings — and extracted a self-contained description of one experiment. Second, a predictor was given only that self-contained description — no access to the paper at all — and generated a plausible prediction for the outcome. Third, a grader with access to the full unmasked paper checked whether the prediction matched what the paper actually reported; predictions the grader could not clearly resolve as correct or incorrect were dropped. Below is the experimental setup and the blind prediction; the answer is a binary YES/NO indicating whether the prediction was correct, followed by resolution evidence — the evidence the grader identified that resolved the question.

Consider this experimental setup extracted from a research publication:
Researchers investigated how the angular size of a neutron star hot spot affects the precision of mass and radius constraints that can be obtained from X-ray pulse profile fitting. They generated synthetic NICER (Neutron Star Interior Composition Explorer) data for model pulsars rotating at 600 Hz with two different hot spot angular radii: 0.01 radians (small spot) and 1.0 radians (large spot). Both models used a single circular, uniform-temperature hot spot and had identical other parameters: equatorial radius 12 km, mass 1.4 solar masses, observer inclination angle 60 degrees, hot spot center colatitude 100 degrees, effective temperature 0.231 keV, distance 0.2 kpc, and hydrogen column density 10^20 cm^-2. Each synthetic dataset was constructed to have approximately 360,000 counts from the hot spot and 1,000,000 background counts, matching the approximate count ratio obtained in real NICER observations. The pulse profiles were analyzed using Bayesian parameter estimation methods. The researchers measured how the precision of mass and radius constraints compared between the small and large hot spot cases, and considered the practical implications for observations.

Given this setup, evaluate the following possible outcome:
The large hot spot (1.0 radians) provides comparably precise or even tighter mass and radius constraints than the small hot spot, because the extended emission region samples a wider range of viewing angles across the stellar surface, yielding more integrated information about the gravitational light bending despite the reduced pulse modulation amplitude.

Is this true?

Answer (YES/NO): NO